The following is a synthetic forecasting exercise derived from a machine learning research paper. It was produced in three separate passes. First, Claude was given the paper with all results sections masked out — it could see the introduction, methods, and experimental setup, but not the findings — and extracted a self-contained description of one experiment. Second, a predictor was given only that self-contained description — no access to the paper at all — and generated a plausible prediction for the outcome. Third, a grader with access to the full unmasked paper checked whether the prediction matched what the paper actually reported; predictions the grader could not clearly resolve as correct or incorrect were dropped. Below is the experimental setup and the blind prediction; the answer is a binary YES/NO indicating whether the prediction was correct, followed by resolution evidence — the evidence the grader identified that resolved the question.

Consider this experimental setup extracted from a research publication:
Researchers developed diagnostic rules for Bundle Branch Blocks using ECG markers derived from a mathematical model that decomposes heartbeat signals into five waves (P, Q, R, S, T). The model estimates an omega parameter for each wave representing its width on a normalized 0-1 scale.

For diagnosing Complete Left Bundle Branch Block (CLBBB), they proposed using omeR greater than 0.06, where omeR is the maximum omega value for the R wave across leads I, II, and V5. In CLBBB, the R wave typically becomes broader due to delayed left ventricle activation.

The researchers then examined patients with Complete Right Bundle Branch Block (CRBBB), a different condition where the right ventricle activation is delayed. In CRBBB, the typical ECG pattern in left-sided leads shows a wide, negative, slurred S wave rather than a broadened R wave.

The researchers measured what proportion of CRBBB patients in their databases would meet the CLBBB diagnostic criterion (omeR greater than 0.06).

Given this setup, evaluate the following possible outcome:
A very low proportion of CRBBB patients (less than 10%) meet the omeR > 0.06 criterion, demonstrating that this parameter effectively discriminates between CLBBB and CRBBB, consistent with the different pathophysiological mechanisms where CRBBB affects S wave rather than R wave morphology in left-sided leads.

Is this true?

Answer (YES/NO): NO